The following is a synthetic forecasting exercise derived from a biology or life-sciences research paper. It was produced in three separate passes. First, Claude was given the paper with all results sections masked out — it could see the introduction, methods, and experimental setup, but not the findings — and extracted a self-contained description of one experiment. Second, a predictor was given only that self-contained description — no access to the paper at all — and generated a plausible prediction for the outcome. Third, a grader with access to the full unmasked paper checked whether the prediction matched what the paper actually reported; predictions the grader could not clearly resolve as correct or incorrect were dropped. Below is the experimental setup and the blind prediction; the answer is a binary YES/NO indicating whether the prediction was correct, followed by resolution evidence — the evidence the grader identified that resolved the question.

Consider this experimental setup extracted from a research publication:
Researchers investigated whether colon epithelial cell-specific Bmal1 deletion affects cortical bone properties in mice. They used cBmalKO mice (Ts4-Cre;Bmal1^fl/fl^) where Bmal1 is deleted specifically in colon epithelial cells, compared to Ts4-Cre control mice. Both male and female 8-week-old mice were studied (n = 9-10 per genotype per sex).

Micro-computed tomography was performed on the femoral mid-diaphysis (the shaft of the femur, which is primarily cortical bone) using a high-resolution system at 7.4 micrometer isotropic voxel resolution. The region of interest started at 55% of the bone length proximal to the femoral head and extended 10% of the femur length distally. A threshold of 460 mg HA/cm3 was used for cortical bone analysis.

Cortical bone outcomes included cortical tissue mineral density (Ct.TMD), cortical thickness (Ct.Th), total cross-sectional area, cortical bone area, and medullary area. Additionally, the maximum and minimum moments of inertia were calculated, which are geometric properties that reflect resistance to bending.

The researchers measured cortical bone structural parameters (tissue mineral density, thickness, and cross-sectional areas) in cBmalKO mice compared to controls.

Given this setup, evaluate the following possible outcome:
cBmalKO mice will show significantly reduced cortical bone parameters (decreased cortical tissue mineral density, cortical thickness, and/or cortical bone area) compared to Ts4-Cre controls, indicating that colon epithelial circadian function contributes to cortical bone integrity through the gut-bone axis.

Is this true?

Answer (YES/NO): NO